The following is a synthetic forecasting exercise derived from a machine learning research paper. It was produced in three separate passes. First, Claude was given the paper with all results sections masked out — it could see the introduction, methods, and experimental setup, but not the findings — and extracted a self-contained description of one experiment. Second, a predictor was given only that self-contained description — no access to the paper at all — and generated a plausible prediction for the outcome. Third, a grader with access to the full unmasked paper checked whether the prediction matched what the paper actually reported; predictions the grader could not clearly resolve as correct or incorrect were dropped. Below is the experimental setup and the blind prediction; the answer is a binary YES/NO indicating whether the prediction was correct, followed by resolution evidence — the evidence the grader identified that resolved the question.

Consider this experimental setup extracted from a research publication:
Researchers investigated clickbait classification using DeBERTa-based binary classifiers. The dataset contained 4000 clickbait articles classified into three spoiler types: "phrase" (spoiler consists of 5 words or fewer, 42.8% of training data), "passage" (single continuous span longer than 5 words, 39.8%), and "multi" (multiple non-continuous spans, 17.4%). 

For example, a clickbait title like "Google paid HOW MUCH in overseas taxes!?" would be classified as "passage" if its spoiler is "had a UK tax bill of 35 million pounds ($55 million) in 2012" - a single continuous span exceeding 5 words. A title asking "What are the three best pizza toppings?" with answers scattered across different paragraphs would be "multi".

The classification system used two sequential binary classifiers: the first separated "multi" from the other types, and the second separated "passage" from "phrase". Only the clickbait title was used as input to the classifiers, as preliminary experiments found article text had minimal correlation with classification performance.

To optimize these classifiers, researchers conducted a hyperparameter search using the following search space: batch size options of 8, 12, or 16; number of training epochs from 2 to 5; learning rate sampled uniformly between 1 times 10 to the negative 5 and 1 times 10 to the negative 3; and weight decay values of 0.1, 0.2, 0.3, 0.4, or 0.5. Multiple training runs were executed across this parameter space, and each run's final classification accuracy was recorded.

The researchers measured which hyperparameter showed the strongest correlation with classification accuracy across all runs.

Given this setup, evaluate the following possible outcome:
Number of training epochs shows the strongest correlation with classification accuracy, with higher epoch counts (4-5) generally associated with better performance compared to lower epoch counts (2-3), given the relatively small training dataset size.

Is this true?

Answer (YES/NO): NO